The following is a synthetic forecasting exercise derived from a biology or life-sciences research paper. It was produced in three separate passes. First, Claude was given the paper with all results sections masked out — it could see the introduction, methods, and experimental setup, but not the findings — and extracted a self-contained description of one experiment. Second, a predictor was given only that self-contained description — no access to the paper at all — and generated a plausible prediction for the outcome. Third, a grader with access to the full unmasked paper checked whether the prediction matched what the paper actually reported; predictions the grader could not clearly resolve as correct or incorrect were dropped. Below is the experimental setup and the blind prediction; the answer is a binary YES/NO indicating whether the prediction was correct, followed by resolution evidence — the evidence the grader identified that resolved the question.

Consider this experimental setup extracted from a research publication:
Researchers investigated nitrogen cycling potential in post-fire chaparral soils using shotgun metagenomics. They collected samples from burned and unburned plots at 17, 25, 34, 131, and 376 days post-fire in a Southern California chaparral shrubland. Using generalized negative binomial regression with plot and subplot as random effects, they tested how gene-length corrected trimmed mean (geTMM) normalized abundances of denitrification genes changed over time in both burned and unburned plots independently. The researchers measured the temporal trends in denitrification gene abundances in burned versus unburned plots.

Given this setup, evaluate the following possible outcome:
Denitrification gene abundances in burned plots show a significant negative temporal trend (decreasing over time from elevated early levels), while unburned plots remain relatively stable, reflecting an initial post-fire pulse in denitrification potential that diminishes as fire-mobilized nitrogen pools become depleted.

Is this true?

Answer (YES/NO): NO